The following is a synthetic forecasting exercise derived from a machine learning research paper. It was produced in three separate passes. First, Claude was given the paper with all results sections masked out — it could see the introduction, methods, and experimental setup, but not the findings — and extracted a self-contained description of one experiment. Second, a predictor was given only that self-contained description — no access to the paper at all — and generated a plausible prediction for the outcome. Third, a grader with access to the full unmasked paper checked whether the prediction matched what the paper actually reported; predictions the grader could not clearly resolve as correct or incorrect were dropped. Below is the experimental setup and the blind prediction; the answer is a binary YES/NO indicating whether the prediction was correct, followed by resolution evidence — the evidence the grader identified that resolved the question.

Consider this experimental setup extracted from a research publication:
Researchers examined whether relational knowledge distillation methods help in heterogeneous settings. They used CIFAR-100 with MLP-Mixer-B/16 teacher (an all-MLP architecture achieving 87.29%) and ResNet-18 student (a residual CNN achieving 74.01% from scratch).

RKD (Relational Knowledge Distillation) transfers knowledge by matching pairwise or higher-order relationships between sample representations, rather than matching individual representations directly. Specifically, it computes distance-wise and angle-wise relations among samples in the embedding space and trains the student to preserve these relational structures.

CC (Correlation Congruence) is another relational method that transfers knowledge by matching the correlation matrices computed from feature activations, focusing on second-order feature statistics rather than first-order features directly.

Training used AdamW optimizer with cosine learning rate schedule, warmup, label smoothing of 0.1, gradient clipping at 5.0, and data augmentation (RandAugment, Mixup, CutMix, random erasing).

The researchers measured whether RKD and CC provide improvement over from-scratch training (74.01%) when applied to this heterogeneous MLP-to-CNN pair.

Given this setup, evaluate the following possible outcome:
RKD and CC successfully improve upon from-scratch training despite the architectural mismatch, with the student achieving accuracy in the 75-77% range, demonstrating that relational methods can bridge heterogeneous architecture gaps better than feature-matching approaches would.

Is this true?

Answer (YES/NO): NO